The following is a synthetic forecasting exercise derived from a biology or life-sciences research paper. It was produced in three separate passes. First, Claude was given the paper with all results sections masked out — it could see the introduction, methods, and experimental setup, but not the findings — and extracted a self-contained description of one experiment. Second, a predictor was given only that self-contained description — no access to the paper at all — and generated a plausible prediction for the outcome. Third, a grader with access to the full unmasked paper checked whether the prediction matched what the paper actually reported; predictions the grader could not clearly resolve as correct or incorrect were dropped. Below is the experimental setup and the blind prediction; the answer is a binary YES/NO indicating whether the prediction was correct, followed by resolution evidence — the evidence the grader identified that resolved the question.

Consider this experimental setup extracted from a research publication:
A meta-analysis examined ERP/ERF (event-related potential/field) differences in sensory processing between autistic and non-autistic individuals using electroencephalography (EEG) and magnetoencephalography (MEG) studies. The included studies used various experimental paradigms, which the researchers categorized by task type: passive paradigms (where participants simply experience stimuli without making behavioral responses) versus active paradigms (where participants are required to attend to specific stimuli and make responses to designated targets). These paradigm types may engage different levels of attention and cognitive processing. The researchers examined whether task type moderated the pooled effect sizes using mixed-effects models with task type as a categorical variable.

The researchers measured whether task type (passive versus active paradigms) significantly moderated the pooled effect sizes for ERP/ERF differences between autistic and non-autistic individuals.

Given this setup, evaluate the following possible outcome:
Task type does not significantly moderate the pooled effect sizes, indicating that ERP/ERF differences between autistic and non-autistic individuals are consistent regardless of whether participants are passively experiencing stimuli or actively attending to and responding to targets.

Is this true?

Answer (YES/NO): NO